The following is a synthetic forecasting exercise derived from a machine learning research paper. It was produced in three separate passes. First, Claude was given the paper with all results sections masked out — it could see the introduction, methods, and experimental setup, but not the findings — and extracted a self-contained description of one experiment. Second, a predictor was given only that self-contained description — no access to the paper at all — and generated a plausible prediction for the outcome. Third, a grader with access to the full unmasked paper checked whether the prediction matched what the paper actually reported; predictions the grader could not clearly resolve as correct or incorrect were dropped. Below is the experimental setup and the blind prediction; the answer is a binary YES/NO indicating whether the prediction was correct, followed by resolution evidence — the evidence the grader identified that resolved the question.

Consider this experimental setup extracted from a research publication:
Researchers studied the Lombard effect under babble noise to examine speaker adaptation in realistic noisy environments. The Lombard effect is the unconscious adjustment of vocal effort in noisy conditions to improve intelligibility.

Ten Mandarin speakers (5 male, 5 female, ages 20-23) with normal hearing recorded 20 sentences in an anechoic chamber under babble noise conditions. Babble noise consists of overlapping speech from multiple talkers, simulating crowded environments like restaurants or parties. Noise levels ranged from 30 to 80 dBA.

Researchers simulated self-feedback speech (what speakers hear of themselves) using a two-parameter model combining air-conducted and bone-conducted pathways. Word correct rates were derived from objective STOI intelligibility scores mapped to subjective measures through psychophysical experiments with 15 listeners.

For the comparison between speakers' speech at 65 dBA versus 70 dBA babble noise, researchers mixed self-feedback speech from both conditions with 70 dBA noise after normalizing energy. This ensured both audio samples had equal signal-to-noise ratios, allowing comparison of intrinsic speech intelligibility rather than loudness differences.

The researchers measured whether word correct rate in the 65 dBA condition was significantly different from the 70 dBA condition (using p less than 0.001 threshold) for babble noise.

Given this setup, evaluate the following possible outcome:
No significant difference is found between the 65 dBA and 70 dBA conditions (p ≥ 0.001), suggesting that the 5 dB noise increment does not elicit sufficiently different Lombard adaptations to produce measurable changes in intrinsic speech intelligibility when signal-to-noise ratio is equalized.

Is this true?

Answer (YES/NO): YES